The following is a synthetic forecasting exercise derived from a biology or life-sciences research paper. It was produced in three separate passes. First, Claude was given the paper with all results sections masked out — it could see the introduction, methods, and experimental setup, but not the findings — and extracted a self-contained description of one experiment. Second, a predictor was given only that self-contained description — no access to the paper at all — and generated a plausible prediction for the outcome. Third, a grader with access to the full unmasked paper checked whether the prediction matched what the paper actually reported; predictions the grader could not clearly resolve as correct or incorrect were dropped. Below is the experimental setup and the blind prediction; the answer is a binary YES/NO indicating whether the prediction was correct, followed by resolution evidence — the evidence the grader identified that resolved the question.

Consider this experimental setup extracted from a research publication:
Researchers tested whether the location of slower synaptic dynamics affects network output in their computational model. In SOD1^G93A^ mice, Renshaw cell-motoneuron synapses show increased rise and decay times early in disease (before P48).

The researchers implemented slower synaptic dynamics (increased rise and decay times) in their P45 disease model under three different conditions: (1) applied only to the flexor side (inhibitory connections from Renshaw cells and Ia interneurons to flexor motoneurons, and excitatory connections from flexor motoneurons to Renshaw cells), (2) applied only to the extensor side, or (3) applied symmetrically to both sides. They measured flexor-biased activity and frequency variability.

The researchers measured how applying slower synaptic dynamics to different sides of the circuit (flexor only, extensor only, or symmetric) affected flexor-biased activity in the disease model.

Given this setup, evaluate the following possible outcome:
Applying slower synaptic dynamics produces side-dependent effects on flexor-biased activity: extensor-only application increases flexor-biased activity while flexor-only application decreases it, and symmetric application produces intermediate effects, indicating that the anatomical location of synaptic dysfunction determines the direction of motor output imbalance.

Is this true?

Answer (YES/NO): NO